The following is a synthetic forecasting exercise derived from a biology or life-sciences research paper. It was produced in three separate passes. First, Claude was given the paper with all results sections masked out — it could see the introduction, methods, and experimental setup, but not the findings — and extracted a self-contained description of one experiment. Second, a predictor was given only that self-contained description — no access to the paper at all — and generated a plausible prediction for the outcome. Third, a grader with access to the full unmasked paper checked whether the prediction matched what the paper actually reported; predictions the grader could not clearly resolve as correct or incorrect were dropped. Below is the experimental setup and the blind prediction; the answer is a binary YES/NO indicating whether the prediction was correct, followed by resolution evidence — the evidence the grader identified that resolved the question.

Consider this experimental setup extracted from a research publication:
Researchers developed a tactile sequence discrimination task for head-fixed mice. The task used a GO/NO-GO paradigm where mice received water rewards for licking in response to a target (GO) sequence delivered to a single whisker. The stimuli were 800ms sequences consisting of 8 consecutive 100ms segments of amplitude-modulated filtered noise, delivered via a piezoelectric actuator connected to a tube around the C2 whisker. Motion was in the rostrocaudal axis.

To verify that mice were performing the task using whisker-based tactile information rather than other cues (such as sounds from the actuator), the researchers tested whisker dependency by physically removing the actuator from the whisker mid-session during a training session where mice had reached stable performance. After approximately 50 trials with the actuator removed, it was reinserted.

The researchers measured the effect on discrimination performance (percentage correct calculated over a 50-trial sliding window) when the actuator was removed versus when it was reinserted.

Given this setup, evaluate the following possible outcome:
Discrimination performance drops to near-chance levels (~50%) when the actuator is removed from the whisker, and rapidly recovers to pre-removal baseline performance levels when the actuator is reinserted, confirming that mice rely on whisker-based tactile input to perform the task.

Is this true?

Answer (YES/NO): YES